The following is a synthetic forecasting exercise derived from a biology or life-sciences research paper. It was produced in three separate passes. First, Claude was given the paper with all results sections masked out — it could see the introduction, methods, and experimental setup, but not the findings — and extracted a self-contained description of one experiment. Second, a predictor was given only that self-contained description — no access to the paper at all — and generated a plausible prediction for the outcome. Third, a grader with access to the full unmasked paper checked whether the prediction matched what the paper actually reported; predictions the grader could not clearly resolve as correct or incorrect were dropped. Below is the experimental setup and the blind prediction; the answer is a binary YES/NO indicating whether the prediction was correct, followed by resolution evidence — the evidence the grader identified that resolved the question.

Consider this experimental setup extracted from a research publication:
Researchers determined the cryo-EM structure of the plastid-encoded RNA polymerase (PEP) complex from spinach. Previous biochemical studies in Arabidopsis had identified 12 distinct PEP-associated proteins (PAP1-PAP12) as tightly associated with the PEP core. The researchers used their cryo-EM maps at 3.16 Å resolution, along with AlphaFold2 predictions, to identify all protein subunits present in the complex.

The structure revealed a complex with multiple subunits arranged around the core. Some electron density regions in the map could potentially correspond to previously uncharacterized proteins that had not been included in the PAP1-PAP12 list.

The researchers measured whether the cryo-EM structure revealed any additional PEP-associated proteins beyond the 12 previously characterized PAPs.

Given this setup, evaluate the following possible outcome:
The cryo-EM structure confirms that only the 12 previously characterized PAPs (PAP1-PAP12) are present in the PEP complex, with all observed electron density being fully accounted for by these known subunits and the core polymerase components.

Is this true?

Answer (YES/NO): NO